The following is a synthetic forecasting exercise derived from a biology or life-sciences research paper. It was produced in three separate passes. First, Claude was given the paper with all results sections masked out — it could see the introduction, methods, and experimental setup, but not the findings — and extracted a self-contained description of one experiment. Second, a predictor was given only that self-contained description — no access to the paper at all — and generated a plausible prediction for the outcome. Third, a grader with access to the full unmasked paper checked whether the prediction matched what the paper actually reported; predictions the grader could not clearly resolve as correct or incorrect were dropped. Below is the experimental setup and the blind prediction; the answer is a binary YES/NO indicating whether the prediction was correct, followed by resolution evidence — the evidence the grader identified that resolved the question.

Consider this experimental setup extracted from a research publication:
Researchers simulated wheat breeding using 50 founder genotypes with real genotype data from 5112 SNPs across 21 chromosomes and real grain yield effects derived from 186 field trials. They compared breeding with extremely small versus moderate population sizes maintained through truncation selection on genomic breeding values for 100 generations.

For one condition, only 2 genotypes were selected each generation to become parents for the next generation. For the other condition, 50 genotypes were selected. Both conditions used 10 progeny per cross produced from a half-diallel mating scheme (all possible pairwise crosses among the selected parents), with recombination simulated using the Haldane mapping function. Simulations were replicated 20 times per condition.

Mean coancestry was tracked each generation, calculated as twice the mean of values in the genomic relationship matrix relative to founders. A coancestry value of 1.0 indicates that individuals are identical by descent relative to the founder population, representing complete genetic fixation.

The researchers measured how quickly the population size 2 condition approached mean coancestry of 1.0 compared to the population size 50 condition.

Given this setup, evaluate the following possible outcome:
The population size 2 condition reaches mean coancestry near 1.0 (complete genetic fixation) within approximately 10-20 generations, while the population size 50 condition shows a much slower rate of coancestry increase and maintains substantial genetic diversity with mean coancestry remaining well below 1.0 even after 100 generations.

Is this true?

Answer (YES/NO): NO